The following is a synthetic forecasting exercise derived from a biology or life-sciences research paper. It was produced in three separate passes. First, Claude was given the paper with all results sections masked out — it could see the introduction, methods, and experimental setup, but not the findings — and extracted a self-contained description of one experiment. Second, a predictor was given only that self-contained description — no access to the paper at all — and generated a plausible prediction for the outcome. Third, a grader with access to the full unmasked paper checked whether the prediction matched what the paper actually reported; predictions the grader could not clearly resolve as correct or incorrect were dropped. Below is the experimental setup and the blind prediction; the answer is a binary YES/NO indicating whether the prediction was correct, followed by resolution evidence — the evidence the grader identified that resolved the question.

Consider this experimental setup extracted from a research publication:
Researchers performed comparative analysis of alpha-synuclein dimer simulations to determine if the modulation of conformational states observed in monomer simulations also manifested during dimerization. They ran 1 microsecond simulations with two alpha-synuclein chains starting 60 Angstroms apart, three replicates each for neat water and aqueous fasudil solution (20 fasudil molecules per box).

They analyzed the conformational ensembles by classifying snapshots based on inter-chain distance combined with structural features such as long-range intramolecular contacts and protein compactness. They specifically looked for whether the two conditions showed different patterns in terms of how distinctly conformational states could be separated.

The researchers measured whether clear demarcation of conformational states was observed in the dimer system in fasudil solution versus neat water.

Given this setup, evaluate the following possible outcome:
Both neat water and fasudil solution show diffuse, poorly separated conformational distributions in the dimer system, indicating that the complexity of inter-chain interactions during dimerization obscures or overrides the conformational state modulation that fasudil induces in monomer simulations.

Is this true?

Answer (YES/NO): NO